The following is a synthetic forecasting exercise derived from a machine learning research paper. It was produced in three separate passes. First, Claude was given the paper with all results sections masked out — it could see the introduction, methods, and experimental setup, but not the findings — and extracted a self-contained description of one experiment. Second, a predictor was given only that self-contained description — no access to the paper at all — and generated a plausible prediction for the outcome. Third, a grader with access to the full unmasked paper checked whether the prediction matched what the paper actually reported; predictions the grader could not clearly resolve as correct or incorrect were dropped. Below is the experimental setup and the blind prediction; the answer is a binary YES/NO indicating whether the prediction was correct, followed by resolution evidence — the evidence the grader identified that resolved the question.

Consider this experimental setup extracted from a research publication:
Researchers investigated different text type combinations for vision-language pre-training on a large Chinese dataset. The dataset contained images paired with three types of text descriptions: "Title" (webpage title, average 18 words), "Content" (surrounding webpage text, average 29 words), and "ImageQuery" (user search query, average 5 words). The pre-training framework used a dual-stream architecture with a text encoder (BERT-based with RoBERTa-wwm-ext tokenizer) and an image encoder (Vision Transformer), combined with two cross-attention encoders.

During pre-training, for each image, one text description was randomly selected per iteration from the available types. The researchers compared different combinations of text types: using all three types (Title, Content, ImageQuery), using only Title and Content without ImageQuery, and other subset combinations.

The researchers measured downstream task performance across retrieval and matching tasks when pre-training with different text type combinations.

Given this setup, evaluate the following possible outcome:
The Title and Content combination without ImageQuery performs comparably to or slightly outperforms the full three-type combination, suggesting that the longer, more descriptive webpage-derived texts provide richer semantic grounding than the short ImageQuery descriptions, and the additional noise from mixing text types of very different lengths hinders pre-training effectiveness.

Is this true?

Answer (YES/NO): NO